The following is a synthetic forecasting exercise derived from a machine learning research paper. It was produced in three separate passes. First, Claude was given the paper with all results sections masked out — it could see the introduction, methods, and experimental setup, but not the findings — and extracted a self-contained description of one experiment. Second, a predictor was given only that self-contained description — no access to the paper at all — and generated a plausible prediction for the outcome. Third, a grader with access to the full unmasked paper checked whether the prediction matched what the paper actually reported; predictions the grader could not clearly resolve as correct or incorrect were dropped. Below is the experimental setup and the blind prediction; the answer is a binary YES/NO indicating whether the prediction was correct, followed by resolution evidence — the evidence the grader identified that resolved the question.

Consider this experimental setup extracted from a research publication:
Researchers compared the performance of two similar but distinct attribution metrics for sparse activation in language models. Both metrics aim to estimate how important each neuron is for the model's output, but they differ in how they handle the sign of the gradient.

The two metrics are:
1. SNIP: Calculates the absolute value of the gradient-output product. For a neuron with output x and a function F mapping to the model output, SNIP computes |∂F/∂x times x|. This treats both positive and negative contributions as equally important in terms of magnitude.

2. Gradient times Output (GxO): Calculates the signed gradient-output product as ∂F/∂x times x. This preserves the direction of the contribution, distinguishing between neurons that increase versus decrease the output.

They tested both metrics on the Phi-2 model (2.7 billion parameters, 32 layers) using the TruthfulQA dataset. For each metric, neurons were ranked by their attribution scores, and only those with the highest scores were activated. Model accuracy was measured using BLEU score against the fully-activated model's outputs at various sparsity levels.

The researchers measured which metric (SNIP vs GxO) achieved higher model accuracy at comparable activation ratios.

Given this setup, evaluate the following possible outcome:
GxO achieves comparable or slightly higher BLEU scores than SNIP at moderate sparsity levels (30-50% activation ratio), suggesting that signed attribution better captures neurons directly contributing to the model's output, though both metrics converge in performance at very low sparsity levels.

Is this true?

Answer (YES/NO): NO